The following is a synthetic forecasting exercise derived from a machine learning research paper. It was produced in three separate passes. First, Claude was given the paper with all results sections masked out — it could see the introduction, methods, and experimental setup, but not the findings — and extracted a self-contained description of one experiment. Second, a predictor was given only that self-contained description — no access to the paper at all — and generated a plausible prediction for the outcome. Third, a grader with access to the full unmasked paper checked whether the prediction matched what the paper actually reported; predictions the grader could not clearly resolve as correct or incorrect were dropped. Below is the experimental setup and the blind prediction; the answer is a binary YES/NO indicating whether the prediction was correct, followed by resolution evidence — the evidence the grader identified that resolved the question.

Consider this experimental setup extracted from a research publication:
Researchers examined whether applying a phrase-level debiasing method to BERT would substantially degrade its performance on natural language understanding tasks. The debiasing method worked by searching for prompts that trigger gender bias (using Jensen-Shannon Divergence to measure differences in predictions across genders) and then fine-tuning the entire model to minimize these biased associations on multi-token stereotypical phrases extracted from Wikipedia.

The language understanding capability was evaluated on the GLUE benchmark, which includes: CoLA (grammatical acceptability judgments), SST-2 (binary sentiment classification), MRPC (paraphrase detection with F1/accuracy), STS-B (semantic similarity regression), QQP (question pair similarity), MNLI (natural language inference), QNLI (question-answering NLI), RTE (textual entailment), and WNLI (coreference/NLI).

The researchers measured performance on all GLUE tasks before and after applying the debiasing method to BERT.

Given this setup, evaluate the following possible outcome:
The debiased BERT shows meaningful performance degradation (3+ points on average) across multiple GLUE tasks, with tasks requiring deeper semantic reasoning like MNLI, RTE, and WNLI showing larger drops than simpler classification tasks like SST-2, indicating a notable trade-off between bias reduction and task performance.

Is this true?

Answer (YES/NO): NO